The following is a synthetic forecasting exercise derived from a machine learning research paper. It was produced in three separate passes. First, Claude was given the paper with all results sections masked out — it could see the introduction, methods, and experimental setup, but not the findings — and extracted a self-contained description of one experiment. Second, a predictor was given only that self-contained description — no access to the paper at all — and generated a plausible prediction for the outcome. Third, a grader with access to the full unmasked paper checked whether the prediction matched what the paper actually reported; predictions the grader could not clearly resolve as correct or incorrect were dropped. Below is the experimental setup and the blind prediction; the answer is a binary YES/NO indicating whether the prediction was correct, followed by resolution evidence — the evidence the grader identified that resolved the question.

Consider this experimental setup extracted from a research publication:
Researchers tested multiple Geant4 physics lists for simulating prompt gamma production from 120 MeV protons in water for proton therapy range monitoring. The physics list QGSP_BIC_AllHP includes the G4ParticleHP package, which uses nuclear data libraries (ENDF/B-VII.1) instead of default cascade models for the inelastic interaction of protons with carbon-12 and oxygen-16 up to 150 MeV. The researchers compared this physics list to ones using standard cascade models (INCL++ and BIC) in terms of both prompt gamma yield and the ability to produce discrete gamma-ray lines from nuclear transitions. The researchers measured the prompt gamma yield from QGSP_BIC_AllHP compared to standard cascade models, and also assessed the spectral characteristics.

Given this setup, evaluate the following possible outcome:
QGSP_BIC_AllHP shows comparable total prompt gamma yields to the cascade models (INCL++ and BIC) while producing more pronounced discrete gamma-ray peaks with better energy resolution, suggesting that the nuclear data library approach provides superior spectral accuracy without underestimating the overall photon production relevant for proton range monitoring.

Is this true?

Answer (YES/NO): NO